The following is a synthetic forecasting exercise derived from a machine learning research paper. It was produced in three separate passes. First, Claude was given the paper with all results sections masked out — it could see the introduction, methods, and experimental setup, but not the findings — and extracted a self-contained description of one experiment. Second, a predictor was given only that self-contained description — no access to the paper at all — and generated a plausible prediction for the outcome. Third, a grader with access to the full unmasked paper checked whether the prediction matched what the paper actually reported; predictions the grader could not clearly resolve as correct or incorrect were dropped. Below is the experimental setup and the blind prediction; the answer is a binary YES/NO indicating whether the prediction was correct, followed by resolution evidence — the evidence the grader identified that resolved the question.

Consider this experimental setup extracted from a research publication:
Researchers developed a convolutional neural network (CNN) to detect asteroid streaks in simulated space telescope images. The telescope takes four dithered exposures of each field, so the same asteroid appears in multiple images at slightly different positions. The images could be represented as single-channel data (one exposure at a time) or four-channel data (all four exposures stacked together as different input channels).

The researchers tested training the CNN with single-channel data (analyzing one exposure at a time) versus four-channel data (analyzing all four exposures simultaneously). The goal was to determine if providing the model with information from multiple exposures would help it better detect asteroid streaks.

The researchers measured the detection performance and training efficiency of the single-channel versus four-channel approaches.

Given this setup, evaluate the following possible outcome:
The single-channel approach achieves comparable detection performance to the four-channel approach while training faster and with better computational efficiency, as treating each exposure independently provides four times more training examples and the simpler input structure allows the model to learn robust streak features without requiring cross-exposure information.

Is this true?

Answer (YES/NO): YES